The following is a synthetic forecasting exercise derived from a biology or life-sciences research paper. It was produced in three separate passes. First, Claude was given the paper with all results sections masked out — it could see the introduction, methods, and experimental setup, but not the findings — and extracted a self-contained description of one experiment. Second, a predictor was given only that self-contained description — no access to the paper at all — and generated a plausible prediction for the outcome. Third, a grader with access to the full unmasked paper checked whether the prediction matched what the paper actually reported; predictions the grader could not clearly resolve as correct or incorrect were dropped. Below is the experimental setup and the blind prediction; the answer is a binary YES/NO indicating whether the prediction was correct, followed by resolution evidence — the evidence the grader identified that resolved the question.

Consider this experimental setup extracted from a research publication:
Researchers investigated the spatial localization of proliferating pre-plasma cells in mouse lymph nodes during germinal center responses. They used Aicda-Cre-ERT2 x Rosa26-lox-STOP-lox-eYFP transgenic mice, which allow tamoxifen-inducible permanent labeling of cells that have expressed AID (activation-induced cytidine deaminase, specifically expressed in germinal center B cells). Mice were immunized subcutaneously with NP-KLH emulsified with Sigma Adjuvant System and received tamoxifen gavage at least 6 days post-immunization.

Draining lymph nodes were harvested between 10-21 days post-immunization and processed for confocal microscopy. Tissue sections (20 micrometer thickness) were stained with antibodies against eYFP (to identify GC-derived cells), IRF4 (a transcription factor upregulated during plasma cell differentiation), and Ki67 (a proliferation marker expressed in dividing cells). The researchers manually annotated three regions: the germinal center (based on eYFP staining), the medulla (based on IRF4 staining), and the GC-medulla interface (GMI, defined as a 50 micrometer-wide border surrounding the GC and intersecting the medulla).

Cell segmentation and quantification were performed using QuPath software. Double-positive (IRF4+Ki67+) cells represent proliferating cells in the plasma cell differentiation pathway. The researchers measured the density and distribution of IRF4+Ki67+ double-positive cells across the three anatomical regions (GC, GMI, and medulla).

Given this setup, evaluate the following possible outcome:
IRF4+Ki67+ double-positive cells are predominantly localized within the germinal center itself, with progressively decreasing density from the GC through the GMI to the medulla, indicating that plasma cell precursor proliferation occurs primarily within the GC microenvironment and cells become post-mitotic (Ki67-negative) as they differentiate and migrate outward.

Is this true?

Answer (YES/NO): NO